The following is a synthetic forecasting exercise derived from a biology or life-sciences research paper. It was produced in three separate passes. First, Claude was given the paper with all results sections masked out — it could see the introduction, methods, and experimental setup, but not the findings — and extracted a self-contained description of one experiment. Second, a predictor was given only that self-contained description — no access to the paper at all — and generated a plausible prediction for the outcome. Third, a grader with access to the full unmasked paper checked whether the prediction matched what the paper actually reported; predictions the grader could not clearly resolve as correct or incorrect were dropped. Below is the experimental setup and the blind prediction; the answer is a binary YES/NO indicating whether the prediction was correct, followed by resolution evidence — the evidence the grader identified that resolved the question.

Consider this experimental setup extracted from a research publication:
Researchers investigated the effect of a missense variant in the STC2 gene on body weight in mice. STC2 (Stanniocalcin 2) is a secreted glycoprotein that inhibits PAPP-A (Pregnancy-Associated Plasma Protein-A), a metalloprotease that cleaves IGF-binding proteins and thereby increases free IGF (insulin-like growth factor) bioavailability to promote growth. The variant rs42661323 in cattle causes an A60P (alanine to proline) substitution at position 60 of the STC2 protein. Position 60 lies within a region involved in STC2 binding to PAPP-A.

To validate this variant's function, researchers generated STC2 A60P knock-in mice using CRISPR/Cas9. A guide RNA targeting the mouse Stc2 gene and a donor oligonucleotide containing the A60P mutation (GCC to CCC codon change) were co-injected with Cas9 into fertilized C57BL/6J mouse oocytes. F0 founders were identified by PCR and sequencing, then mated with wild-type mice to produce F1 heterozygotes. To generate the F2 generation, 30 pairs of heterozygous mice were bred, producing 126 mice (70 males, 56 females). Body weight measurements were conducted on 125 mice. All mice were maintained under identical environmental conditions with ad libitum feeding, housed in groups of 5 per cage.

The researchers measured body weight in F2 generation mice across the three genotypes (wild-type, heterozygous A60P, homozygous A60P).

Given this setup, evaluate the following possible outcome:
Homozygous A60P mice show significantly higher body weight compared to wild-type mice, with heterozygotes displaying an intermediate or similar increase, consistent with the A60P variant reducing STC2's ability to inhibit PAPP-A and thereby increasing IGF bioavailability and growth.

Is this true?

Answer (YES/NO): YES